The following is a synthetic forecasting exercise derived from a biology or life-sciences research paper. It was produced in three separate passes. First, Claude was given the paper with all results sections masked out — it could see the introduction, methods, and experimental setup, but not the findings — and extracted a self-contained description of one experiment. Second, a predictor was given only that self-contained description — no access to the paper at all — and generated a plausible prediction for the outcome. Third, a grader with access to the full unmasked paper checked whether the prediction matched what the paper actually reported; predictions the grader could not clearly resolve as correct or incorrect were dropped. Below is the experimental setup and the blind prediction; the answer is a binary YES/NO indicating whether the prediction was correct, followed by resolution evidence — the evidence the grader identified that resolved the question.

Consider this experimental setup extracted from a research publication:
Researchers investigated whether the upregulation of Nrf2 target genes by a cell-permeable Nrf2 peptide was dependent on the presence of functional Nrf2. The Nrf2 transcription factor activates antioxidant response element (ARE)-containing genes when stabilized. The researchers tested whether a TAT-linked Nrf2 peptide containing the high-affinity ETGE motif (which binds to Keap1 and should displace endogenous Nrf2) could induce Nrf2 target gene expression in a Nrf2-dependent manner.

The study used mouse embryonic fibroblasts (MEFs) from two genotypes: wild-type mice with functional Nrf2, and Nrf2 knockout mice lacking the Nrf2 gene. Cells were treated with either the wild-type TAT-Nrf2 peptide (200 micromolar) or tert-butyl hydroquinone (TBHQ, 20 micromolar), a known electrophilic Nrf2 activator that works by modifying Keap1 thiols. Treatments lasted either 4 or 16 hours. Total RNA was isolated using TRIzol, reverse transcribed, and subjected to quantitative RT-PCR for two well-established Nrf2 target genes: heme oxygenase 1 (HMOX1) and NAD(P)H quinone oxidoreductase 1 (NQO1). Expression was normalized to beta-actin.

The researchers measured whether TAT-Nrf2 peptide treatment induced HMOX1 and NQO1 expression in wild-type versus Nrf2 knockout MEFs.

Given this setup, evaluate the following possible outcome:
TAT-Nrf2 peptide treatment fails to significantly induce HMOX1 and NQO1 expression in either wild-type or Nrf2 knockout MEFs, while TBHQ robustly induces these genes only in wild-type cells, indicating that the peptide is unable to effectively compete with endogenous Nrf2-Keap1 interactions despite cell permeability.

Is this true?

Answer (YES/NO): NO